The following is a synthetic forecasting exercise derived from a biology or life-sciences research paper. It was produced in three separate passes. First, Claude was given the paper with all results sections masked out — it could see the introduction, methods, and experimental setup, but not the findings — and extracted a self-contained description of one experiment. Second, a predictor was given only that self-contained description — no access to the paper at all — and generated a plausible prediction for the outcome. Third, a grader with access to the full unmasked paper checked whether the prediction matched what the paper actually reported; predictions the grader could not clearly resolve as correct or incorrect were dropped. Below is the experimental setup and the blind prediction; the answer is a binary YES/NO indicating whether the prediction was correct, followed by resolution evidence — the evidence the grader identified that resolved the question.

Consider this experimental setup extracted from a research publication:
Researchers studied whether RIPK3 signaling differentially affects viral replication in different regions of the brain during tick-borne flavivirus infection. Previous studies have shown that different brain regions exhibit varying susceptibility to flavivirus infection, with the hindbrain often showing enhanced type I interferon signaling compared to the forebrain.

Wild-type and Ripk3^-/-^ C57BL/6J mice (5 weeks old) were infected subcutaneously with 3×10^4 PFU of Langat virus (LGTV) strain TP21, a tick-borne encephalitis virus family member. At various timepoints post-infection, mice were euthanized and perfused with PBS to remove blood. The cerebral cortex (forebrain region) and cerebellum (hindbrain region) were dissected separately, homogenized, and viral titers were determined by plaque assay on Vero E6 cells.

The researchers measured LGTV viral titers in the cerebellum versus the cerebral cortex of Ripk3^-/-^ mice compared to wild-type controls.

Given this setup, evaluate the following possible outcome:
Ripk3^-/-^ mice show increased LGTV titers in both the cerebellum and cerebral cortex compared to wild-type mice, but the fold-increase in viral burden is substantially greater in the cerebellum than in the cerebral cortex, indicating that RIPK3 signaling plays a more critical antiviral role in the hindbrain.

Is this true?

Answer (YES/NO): NO